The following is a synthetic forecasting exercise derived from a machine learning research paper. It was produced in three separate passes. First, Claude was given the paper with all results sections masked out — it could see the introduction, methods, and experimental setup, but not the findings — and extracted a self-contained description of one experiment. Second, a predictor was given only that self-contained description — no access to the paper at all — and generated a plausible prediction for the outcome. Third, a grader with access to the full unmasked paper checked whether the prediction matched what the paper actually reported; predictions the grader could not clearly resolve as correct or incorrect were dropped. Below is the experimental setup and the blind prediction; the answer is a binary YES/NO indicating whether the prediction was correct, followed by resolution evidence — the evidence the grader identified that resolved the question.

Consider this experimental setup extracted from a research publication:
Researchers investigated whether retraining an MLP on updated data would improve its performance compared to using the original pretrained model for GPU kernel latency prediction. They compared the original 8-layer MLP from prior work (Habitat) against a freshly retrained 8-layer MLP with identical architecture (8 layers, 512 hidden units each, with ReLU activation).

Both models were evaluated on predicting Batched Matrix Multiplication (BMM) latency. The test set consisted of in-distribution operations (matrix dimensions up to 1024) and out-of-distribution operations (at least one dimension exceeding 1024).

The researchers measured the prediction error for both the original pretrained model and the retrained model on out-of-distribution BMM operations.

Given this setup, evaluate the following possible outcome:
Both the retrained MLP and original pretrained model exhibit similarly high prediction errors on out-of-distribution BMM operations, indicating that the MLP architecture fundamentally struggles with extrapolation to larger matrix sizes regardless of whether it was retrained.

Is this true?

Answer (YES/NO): NO